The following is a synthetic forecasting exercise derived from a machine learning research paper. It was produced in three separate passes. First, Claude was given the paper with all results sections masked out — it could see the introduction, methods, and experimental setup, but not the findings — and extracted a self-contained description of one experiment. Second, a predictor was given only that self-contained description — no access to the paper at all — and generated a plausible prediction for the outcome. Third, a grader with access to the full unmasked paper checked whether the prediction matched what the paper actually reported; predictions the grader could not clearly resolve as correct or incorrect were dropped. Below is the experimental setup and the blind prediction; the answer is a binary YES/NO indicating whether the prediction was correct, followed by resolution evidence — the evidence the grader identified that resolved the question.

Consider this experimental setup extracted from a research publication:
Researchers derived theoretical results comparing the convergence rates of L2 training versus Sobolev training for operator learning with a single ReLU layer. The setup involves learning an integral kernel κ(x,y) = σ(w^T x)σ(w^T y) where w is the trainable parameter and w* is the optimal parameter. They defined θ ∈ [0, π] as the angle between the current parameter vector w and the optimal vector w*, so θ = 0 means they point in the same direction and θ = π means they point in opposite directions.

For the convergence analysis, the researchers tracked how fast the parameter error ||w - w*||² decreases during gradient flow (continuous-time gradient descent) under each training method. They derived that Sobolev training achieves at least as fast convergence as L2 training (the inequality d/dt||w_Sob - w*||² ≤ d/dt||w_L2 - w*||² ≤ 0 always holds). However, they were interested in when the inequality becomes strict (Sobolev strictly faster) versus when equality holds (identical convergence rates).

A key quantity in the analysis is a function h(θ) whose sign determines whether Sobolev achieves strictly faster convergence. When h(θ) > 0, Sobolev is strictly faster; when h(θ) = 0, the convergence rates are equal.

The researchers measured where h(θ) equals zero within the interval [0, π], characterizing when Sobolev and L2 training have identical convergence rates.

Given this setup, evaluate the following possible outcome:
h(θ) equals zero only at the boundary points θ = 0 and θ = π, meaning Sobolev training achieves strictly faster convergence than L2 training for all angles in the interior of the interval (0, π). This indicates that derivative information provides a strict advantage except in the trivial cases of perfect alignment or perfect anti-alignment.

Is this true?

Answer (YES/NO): NO